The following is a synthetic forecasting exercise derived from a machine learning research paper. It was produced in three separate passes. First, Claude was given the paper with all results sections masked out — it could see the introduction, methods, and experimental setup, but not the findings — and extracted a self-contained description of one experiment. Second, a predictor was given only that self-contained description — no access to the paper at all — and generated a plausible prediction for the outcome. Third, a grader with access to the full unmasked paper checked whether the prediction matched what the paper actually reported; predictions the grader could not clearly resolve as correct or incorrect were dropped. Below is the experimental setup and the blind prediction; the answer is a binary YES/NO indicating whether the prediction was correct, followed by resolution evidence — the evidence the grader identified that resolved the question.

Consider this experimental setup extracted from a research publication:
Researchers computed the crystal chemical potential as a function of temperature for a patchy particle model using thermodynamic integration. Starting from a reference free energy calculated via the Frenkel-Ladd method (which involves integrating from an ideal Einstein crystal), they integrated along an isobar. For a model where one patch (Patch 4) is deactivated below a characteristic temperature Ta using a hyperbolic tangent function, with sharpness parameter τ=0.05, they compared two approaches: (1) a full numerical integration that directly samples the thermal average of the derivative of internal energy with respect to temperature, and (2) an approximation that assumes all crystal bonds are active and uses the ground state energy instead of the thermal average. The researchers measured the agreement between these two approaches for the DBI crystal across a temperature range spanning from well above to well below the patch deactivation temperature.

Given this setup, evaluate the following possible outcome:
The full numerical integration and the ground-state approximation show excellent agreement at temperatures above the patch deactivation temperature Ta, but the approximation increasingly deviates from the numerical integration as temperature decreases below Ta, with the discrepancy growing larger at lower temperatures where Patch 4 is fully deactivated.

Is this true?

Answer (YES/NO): YES